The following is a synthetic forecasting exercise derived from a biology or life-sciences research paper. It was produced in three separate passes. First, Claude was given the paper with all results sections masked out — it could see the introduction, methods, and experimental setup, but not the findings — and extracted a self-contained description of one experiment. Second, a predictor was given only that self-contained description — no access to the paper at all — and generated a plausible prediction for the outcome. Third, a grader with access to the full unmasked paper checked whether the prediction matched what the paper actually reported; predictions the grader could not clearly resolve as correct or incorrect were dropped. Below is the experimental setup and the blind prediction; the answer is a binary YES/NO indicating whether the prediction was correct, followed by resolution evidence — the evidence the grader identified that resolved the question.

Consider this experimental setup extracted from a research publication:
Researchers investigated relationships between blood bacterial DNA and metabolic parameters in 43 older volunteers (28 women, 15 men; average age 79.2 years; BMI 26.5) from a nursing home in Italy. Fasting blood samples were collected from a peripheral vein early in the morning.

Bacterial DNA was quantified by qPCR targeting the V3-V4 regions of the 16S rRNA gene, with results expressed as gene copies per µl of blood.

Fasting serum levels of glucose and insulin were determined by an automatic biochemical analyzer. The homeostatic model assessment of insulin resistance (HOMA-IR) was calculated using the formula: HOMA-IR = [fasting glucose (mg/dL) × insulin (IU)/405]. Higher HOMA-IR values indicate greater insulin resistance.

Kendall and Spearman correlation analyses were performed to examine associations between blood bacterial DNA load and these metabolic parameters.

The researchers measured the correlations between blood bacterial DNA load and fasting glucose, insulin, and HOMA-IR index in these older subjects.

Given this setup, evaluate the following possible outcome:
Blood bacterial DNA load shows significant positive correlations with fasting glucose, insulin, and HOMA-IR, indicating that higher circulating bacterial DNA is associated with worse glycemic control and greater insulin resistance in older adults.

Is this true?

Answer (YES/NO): NO